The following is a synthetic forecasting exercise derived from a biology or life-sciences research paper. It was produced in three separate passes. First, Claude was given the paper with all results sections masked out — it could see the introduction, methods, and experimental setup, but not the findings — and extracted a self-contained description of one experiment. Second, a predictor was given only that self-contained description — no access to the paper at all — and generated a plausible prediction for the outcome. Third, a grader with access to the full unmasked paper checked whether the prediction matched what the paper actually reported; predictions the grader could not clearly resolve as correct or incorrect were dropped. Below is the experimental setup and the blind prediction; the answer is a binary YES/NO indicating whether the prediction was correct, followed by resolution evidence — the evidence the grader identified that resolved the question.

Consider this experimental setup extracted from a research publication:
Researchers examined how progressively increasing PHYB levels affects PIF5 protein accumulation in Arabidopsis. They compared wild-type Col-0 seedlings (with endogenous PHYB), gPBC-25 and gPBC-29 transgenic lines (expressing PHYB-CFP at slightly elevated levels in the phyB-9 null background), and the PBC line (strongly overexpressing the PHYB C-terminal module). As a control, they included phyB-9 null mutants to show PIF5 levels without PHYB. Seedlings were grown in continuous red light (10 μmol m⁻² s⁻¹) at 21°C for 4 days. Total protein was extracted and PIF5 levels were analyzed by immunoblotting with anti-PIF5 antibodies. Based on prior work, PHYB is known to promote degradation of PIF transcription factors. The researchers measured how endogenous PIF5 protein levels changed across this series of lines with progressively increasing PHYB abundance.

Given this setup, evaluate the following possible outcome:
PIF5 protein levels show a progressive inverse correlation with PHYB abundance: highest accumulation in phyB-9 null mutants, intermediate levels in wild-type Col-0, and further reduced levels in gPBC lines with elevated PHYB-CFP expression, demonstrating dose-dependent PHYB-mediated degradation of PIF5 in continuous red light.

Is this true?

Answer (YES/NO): NO